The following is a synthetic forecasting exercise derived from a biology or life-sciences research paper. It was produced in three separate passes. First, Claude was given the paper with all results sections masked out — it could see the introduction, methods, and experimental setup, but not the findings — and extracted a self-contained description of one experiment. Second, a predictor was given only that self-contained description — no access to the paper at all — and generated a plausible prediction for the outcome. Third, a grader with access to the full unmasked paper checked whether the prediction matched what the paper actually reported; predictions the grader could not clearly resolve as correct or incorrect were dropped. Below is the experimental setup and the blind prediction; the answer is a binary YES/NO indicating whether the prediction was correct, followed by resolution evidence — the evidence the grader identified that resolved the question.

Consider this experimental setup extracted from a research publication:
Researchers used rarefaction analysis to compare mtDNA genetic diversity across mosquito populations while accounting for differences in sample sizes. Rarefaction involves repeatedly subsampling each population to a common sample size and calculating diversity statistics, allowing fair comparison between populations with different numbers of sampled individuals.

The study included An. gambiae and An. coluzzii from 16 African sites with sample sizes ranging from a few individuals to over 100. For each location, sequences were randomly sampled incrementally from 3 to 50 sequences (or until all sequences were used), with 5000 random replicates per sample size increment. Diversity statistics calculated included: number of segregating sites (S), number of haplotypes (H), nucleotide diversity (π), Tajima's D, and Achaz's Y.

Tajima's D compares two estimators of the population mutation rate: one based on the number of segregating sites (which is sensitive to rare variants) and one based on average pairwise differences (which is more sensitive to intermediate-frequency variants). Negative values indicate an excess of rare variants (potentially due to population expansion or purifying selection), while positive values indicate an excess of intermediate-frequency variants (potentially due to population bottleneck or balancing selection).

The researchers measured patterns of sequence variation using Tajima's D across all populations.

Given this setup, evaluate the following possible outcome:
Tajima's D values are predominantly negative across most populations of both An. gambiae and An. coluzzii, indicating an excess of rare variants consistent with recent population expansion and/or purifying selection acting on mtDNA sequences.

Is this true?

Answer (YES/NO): YES